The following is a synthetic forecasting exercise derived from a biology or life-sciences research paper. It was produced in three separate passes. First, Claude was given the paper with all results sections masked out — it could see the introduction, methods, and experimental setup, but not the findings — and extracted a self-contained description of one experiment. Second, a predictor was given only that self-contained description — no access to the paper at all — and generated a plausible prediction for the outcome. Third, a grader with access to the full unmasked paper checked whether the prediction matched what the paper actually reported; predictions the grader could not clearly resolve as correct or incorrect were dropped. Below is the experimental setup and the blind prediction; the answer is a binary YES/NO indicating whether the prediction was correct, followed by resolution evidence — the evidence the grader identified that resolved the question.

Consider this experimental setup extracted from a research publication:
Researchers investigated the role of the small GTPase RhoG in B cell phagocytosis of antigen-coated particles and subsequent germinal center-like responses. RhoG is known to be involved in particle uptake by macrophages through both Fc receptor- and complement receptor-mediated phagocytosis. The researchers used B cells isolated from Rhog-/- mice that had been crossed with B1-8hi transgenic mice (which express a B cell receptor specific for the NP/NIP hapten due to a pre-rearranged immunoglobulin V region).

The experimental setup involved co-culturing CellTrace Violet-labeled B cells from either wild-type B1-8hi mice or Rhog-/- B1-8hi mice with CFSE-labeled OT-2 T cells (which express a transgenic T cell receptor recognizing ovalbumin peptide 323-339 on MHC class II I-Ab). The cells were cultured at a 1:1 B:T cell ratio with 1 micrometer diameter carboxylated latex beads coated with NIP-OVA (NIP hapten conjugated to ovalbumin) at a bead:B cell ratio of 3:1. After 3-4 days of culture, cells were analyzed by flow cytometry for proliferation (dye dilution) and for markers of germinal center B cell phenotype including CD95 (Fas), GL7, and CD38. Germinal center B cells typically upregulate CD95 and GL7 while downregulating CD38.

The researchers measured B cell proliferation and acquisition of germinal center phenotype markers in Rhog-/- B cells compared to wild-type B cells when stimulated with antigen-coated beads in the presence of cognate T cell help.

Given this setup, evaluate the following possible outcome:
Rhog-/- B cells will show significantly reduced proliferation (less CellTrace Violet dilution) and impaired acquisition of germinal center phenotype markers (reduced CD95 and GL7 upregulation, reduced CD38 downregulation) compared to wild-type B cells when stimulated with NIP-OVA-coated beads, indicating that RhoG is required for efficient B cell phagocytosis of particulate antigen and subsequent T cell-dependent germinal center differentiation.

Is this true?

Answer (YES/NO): YES